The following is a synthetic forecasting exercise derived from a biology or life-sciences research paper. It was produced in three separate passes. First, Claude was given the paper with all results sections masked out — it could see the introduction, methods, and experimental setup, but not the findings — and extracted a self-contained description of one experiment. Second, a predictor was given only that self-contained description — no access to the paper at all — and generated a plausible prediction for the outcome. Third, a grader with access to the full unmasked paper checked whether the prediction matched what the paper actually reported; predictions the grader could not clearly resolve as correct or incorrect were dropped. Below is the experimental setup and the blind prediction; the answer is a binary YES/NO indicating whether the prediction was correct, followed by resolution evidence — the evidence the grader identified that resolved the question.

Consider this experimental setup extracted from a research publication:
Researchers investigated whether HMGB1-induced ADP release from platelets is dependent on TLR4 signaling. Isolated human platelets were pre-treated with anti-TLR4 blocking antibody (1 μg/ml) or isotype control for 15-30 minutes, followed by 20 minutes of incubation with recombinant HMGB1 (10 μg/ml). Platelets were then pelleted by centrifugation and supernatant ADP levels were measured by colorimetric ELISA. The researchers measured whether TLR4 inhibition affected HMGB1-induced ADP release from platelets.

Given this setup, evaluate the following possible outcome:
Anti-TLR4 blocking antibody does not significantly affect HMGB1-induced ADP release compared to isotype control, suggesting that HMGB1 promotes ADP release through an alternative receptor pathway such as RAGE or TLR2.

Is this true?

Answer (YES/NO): NO